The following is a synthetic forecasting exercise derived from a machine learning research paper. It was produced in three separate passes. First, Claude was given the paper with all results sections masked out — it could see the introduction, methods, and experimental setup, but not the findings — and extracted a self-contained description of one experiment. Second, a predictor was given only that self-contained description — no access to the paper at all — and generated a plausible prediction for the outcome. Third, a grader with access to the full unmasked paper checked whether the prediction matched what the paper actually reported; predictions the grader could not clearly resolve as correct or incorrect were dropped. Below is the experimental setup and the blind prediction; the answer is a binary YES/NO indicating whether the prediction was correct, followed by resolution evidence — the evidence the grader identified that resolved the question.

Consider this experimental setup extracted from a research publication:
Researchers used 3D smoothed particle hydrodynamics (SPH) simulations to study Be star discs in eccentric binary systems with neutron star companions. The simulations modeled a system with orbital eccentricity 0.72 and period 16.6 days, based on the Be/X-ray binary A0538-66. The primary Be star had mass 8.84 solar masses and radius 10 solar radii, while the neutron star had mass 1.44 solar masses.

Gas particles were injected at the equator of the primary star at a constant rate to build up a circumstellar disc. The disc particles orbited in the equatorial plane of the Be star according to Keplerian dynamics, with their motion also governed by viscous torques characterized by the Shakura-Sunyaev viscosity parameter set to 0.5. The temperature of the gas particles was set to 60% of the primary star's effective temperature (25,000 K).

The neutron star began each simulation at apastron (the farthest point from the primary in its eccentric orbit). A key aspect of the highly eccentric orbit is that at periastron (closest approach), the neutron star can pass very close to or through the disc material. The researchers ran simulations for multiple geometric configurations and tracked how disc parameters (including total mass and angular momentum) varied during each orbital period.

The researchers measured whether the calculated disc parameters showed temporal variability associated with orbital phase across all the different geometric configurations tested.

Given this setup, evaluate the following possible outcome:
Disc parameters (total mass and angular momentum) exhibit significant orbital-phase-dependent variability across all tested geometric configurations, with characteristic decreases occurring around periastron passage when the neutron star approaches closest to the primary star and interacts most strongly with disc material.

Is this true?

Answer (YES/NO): YES